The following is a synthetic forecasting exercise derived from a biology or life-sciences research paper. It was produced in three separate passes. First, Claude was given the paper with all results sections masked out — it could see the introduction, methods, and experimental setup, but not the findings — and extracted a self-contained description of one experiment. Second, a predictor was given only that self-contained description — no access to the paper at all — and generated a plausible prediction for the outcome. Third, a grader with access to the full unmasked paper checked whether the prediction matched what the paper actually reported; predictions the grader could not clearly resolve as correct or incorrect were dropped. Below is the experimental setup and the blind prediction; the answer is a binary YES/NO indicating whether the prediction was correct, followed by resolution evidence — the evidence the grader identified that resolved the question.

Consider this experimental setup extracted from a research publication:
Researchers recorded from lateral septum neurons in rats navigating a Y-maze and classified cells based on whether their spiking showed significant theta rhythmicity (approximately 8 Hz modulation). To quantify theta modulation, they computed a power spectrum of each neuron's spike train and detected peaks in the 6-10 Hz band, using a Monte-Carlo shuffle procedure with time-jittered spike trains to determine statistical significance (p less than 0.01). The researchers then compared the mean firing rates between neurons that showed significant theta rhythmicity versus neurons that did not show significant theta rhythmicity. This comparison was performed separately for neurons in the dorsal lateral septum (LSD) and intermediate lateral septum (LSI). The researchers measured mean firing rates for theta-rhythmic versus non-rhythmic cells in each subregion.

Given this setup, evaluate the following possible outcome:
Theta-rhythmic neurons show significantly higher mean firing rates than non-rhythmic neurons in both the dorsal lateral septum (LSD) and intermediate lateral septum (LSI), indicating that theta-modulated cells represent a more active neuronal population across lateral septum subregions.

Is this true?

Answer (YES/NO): YES